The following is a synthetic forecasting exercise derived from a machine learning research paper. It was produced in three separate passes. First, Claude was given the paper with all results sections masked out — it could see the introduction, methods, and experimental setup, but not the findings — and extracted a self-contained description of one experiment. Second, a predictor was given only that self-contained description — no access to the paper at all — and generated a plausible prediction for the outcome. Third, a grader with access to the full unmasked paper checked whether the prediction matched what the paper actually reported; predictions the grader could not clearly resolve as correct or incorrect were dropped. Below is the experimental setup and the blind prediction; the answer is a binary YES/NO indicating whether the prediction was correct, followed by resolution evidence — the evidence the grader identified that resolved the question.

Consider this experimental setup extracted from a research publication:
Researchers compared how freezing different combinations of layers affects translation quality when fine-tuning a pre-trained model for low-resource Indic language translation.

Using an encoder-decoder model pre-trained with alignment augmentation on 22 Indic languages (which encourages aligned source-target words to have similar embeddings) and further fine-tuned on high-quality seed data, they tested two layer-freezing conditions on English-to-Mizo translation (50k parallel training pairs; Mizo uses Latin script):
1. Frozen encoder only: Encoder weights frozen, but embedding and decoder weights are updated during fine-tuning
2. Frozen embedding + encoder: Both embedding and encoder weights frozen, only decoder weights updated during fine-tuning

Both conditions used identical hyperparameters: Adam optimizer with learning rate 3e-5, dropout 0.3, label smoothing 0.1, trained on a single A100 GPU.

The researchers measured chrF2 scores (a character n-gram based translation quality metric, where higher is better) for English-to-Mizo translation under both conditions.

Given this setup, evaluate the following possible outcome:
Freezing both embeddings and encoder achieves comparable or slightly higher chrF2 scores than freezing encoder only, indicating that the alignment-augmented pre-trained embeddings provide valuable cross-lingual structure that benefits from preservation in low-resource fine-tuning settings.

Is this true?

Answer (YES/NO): NO